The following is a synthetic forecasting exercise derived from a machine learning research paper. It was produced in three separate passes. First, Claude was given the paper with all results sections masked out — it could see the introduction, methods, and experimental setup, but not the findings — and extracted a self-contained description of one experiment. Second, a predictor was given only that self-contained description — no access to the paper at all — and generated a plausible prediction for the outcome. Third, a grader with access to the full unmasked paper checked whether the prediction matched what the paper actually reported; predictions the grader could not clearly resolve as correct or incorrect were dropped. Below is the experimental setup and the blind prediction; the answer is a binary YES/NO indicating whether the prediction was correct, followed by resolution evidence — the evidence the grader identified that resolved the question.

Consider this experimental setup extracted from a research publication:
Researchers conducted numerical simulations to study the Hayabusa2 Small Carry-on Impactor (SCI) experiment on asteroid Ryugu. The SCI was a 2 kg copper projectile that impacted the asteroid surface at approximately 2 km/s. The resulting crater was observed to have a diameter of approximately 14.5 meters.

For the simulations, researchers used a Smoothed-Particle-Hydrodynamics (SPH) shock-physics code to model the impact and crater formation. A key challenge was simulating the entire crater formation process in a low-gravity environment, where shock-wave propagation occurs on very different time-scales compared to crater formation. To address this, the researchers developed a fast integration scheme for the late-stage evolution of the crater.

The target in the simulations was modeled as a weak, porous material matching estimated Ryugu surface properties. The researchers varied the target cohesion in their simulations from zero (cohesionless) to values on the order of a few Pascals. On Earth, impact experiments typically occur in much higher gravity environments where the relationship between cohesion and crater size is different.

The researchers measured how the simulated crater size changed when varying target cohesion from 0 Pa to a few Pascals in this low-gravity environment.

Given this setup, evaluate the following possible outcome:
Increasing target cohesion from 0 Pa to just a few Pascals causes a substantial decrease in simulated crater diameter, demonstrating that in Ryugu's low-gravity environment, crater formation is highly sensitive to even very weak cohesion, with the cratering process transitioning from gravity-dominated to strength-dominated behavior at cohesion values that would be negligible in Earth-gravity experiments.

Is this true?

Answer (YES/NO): YES